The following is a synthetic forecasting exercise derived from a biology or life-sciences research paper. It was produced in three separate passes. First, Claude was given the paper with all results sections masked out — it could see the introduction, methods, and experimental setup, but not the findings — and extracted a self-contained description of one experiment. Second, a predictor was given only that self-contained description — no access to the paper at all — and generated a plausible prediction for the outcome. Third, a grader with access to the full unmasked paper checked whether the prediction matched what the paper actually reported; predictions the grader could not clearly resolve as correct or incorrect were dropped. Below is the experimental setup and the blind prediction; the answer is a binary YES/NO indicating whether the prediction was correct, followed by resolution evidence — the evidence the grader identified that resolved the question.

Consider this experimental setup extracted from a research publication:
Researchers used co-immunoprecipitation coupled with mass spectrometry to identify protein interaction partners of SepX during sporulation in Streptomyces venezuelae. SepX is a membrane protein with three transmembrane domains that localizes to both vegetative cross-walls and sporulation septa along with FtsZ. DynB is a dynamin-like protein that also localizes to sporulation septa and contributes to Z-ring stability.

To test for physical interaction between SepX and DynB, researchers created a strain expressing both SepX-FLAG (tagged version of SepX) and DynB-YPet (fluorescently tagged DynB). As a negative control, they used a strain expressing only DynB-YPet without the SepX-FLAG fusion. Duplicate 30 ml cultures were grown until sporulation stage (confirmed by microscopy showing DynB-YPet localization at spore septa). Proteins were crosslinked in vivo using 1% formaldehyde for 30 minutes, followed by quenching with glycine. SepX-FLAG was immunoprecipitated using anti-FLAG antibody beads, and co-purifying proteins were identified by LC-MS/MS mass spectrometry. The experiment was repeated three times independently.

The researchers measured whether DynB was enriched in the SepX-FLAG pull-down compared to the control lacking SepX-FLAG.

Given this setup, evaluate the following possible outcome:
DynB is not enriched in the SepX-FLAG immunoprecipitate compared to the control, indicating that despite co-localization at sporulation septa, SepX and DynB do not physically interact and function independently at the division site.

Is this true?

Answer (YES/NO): NO